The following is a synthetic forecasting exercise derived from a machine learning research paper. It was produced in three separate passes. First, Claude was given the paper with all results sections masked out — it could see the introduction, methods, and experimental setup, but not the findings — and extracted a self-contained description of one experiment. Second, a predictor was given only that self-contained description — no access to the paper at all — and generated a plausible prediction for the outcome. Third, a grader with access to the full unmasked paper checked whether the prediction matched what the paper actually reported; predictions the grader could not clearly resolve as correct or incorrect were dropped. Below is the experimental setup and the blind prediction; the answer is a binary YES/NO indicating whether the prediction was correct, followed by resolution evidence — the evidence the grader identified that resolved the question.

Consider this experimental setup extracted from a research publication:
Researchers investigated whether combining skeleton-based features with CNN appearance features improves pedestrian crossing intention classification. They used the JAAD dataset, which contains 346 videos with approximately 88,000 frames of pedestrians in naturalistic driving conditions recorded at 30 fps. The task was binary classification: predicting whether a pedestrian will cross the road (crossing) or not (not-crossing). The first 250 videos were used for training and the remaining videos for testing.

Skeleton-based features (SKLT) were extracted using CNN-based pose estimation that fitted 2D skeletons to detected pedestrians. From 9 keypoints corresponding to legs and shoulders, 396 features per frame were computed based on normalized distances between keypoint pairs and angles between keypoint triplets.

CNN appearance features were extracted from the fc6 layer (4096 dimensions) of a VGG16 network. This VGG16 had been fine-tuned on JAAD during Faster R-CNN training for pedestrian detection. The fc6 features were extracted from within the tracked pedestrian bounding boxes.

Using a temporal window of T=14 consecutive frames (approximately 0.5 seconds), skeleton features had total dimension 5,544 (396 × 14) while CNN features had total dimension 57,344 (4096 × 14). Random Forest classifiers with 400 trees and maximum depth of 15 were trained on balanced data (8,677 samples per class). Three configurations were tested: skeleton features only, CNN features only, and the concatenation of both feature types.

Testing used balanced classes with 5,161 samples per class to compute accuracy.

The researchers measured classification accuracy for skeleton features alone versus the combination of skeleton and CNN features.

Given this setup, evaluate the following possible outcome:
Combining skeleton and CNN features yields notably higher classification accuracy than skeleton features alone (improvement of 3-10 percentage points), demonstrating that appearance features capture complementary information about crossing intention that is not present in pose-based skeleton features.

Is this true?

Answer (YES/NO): NO